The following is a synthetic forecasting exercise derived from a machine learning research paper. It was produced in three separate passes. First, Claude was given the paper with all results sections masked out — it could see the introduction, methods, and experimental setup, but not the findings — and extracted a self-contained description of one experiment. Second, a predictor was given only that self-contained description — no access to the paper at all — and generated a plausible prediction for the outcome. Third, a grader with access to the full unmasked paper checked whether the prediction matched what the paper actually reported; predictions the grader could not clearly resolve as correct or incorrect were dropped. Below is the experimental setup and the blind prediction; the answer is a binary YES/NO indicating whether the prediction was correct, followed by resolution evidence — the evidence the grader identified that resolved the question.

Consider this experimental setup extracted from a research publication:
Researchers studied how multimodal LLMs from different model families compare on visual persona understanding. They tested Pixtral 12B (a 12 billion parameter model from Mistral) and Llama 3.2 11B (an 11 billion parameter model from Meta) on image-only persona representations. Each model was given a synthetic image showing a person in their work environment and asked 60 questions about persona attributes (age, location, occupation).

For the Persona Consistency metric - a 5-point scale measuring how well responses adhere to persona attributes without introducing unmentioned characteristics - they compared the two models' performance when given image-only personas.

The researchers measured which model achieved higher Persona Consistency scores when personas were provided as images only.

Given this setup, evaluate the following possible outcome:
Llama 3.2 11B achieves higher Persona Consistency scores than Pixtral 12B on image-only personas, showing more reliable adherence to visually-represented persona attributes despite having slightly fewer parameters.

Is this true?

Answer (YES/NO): NO